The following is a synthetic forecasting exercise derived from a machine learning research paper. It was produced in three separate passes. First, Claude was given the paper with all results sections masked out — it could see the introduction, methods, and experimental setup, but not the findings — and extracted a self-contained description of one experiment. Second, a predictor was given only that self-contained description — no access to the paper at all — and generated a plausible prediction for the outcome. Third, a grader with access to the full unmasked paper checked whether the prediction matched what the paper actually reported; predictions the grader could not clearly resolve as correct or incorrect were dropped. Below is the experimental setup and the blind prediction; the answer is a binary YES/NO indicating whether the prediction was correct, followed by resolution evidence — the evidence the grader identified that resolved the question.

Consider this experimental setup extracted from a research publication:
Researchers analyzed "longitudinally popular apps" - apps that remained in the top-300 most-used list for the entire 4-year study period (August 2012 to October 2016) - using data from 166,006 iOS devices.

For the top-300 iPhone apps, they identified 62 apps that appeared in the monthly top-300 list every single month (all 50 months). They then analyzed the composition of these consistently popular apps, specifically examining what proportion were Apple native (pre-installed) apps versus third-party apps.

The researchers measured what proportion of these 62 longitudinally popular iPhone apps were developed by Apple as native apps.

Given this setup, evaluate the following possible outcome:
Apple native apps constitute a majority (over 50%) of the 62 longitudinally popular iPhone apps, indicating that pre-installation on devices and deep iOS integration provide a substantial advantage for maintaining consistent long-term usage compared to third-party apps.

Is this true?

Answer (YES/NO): NO